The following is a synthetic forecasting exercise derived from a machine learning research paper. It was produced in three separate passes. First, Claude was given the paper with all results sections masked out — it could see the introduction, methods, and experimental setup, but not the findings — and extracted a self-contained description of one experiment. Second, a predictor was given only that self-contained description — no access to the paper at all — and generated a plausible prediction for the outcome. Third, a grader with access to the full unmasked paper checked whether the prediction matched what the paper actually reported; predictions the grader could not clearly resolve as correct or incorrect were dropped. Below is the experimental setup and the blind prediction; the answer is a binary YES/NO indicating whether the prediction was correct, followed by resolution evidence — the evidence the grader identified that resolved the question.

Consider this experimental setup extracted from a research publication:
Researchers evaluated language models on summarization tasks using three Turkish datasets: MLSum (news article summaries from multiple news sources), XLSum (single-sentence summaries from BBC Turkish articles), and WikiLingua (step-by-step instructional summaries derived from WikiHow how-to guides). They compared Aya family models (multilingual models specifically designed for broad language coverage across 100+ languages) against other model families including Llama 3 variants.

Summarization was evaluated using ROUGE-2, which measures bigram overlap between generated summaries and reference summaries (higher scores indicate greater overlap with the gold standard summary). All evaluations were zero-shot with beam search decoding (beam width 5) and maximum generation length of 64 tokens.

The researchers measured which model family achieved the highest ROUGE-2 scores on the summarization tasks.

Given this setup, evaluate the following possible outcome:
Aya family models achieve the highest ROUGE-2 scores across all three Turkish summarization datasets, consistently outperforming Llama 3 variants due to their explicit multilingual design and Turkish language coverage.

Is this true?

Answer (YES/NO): NO